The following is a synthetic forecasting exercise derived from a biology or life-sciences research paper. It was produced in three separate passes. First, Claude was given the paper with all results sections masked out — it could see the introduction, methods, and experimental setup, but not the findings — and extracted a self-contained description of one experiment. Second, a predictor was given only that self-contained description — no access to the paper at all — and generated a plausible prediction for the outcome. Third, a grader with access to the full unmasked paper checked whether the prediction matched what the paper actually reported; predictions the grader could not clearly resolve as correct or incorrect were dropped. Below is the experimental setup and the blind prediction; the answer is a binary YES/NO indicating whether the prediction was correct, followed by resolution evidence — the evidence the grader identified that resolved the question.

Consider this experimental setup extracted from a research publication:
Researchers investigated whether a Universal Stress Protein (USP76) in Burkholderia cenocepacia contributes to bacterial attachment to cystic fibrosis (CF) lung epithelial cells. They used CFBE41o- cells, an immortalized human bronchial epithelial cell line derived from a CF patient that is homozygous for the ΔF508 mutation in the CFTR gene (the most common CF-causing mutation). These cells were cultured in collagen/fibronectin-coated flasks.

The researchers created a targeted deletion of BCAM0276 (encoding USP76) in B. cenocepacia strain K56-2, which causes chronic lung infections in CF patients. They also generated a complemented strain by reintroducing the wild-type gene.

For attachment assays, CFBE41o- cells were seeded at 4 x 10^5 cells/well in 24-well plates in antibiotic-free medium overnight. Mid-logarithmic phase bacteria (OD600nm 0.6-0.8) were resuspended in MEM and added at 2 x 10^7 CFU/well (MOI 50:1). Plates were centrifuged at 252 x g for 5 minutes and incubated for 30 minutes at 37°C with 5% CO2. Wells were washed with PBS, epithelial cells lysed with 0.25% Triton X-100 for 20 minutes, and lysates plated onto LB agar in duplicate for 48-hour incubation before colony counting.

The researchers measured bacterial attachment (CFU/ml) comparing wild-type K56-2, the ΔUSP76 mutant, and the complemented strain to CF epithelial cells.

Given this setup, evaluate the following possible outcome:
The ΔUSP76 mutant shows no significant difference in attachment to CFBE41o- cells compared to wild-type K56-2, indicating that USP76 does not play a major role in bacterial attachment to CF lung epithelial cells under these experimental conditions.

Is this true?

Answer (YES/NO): NO